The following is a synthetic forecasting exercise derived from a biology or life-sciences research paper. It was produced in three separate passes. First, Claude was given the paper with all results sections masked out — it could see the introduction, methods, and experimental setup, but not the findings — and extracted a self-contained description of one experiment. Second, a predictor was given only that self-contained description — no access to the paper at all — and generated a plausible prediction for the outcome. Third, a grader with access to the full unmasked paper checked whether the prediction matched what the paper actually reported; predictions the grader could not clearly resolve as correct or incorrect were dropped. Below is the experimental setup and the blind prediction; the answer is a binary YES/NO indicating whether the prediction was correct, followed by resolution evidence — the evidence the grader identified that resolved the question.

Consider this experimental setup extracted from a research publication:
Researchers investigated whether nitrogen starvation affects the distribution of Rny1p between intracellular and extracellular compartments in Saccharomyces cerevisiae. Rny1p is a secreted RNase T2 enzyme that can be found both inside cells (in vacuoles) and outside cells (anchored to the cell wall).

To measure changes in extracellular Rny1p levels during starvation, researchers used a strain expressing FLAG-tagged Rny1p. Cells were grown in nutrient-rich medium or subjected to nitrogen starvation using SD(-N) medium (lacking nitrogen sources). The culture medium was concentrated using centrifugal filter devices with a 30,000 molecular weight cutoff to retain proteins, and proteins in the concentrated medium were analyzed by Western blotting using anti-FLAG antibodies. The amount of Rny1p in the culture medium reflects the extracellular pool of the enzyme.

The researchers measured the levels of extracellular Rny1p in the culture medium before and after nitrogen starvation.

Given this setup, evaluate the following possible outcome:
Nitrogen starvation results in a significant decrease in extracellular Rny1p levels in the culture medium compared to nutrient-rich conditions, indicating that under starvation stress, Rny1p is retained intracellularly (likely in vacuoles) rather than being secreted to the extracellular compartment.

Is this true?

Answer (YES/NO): NO